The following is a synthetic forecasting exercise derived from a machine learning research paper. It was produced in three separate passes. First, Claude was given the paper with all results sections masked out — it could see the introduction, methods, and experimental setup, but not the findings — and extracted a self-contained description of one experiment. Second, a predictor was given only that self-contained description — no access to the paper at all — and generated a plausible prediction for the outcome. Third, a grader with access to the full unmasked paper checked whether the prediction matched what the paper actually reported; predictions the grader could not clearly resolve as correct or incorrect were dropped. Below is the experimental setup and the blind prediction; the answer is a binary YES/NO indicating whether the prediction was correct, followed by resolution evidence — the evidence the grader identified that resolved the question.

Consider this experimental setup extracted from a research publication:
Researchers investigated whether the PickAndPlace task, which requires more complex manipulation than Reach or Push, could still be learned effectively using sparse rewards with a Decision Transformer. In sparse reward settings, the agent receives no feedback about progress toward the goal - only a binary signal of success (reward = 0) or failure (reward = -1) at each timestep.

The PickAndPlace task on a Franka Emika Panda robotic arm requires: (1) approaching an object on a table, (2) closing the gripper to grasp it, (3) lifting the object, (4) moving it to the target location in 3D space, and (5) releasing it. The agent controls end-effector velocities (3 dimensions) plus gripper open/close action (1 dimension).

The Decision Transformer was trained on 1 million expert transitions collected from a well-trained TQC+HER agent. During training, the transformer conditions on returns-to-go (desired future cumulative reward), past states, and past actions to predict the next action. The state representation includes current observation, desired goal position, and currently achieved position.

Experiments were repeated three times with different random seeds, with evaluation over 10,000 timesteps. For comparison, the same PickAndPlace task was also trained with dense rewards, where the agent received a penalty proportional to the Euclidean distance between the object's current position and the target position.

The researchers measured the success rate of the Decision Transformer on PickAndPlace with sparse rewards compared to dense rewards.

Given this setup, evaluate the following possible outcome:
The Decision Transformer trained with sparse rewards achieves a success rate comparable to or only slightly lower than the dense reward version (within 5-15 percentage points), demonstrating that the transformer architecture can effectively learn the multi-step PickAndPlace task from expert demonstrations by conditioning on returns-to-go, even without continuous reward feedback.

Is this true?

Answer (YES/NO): YES